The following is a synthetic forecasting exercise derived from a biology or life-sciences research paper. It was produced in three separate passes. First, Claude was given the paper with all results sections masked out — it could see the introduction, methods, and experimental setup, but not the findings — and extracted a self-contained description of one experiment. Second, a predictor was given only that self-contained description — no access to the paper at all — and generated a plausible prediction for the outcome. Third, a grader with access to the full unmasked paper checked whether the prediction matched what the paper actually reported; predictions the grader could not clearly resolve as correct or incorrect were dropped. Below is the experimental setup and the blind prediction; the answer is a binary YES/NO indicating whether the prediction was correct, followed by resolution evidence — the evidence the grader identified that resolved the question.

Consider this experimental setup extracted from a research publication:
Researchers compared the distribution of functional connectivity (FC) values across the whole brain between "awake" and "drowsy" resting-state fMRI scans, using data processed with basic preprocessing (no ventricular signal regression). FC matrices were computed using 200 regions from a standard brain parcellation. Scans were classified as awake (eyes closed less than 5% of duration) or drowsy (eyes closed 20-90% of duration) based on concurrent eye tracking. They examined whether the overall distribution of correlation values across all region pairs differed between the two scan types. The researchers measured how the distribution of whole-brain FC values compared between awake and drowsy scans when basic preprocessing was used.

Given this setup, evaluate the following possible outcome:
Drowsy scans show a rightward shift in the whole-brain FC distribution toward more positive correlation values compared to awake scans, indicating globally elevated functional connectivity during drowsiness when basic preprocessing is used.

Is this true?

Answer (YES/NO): YES